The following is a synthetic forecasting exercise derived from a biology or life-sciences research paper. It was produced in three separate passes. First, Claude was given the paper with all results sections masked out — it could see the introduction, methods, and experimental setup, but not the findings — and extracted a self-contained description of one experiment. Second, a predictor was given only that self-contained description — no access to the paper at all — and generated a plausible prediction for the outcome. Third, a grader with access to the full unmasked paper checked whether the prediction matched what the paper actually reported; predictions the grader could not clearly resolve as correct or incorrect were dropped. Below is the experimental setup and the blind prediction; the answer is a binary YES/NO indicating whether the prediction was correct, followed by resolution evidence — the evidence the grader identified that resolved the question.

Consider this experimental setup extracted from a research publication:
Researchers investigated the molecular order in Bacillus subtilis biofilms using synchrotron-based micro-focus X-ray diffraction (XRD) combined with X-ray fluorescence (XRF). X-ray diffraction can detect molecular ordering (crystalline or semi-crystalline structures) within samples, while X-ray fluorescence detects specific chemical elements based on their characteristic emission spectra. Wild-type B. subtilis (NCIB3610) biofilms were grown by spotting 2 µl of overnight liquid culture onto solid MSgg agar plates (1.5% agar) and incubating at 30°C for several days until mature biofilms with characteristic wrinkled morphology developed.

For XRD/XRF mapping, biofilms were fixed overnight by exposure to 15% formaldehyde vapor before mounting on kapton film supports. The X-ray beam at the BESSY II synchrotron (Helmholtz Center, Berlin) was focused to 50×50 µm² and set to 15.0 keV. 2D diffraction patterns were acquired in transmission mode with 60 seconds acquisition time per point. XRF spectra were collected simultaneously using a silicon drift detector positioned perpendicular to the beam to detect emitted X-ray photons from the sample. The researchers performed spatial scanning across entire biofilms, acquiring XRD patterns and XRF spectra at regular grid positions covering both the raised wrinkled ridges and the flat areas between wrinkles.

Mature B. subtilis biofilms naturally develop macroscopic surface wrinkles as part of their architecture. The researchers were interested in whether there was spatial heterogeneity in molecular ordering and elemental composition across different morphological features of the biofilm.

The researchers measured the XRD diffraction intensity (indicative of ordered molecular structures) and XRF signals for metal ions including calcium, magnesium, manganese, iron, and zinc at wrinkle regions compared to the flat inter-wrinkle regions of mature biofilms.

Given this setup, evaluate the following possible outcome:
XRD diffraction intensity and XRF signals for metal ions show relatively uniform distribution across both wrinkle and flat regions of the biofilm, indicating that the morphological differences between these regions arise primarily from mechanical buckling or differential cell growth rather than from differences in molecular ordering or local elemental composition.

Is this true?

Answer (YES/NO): NO